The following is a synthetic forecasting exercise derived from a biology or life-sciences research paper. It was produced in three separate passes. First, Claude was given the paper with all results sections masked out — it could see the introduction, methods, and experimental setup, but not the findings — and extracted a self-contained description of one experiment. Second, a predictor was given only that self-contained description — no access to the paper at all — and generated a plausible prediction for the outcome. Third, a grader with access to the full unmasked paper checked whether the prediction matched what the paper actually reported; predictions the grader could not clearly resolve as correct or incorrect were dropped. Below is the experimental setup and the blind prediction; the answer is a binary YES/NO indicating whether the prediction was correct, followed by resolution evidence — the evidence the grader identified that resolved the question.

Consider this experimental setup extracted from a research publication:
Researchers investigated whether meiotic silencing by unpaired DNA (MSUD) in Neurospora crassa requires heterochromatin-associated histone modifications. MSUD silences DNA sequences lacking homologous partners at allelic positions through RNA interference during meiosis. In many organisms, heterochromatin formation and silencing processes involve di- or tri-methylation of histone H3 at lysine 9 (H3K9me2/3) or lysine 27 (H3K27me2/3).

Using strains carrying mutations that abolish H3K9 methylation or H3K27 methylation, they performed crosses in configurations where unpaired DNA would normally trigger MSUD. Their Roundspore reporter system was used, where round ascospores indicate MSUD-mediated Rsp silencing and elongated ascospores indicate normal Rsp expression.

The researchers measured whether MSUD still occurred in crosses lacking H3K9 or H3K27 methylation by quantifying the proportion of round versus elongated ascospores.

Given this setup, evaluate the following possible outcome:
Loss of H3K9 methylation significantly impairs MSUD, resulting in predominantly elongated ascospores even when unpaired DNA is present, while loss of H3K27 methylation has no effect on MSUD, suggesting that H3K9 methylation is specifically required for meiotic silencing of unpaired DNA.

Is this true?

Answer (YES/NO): NO